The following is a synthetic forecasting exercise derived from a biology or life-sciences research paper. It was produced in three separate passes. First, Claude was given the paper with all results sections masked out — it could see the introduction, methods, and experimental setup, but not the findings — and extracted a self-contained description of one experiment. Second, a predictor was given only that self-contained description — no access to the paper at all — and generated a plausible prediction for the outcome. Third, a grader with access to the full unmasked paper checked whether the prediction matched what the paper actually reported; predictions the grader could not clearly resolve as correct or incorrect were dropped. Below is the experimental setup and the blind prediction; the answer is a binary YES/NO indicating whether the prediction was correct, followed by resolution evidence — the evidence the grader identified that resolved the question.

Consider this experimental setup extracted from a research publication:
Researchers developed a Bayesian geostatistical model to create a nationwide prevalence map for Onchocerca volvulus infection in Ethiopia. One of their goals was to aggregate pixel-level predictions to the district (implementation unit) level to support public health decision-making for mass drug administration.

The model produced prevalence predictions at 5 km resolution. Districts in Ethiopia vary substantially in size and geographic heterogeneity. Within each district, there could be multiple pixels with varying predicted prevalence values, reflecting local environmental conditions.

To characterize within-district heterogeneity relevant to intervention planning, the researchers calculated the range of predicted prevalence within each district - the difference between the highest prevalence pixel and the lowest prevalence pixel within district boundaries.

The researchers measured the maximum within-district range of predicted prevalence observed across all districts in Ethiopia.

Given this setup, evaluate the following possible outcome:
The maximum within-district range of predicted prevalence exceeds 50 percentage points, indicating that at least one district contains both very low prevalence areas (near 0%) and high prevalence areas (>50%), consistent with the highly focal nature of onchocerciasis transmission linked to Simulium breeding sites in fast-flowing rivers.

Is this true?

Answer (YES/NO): YES